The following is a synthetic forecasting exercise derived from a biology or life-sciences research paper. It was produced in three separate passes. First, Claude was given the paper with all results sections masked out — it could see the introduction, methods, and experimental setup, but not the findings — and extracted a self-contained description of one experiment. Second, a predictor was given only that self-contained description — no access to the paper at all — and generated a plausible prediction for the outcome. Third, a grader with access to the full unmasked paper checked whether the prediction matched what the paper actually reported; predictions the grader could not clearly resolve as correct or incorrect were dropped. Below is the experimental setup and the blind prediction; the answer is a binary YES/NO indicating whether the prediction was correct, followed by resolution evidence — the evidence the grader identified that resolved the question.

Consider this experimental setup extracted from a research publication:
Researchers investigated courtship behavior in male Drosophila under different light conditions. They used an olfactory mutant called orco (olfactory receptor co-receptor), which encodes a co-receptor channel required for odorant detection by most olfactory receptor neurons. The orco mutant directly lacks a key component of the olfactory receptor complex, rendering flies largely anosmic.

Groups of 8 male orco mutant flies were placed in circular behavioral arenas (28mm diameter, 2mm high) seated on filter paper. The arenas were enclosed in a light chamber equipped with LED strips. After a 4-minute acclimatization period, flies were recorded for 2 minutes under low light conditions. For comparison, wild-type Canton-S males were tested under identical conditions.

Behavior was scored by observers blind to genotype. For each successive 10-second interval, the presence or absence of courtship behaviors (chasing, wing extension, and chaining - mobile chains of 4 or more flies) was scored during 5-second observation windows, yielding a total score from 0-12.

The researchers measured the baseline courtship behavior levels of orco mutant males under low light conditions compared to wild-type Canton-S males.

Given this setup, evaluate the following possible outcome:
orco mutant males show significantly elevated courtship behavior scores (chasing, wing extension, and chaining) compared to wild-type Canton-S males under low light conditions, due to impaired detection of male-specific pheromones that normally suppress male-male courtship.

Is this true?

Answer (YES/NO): YES